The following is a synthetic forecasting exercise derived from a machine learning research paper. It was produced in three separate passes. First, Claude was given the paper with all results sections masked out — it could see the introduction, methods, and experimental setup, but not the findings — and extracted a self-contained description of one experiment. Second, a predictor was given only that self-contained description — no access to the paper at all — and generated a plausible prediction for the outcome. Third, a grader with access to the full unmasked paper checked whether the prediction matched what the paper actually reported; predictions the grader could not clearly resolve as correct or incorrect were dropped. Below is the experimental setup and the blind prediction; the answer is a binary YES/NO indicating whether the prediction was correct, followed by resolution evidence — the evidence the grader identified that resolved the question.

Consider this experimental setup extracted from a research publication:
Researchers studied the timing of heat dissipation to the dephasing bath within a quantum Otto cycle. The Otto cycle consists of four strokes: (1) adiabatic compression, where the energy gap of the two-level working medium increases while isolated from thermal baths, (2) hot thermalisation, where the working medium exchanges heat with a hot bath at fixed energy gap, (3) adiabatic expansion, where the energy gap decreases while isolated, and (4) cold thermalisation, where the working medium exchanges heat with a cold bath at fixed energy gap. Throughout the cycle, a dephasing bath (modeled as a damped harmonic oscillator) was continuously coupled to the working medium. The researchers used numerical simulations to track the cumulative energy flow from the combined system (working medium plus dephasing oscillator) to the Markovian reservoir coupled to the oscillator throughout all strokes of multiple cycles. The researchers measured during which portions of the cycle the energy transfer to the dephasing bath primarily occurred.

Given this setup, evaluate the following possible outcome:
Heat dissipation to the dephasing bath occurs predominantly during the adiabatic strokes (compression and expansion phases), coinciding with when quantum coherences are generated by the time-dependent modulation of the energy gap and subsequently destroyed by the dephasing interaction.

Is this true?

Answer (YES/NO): NO